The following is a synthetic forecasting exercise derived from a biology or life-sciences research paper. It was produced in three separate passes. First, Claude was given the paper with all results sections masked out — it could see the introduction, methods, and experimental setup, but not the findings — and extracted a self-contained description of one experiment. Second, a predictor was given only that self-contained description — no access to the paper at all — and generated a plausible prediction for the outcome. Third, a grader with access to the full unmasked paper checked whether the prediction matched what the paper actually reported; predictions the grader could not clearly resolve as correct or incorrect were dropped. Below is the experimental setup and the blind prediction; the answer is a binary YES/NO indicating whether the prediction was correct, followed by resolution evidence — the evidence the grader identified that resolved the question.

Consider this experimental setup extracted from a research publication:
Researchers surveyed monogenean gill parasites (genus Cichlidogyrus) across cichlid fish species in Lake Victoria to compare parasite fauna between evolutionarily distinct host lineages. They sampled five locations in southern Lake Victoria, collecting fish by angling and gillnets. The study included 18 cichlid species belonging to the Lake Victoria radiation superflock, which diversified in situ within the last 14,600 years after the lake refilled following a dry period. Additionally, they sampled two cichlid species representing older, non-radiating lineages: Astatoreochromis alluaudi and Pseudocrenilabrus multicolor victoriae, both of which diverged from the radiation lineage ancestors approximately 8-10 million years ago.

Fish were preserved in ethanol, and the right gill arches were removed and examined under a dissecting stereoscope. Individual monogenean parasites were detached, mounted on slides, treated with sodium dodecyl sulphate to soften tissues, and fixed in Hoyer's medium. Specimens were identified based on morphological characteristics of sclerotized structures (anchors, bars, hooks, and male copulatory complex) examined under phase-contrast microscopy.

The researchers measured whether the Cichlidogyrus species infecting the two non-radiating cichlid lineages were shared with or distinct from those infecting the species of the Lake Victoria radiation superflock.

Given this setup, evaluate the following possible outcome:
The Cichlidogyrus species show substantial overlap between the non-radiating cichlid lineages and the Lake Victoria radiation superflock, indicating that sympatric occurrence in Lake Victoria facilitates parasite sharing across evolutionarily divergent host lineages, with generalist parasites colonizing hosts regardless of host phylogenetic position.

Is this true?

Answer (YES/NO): NO